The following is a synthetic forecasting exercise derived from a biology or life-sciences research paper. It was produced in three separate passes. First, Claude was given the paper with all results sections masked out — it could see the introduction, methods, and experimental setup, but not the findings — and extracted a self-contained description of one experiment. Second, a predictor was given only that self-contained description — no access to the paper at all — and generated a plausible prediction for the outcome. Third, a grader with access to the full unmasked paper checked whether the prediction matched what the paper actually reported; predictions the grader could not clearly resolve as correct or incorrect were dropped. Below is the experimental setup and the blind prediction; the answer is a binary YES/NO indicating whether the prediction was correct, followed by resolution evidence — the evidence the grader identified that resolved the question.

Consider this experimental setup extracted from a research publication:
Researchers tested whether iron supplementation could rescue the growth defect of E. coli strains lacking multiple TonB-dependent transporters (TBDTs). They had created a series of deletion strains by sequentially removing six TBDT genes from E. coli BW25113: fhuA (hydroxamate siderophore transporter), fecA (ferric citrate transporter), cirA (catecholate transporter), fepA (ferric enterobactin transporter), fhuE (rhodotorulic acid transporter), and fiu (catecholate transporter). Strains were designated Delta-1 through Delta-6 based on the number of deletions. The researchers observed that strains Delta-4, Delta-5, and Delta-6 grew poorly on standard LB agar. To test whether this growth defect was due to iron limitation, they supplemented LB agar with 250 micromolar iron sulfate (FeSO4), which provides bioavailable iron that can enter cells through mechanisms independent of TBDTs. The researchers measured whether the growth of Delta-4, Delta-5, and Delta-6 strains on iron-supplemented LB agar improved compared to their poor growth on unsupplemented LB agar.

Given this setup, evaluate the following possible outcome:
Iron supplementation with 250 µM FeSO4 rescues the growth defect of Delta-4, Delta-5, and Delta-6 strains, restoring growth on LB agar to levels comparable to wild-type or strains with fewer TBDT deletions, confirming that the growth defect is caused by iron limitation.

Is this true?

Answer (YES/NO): YES